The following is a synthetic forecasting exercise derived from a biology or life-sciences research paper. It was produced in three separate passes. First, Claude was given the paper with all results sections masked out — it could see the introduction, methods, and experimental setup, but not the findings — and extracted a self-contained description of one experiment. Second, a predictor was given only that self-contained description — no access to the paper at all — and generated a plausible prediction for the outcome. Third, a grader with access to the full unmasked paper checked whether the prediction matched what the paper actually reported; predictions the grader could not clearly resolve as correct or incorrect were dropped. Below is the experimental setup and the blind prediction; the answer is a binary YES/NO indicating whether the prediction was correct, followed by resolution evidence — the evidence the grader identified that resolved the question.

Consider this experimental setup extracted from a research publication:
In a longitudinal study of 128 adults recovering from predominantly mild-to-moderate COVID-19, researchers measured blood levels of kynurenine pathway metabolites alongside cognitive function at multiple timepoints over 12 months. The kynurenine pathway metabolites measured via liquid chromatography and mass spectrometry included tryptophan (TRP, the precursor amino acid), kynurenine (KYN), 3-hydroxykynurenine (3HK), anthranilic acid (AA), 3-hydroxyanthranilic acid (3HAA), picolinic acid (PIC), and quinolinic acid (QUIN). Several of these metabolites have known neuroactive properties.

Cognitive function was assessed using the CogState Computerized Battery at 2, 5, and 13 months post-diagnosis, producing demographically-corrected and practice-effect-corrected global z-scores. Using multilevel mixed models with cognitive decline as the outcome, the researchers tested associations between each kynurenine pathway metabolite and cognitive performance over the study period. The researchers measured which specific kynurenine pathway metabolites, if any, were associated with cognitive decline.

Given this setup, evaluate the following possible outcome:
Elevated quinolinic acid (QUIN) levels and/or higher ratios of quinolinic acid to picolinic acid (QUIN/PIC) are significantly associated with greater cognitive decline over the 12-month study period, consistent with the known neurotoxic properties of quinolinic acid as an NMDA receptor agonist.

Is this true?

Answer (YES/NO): YES